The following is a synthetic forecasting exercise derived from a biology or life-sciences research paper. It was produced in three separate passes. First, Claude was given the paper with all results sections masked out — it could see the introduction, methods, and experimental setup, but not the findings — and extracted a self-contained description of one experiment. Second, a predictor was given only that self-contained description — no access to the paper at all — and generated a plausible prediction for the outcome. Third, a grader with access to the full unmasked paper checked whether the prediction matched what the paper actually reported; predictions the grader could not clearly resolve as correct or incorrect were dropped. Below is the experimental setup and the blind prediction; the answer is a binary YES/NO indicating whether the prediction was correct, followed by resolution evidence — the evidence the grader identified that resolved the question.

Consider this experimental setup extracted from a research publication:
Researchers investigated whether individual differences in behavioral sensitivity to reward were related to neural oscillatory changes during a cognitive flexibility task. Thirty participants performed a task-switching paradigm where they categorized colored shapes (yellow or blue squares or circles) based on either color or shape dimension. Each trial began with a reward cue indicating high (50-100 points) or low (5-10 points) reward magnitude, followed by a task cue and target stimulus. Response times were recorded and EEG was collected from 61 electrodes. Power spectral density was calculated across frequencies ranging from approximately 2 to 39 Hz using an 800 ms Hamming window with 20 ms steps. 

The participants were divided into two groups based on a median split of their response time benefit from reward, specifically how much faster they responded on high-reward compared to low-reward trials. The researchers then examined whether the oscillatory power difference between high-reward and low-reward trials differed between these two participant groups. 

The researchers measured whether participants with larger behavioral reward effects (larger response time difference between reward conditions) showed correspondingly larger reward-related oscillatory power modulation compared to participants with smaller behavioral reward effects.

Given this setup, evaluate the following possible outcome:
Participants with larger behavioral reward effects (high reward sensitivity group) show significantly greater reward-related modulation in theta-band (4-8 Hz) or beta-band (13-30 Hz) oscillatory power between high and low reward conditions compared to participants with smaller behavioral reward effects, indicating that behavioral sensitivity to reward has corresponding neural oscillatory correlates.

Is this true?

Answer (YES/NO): NO